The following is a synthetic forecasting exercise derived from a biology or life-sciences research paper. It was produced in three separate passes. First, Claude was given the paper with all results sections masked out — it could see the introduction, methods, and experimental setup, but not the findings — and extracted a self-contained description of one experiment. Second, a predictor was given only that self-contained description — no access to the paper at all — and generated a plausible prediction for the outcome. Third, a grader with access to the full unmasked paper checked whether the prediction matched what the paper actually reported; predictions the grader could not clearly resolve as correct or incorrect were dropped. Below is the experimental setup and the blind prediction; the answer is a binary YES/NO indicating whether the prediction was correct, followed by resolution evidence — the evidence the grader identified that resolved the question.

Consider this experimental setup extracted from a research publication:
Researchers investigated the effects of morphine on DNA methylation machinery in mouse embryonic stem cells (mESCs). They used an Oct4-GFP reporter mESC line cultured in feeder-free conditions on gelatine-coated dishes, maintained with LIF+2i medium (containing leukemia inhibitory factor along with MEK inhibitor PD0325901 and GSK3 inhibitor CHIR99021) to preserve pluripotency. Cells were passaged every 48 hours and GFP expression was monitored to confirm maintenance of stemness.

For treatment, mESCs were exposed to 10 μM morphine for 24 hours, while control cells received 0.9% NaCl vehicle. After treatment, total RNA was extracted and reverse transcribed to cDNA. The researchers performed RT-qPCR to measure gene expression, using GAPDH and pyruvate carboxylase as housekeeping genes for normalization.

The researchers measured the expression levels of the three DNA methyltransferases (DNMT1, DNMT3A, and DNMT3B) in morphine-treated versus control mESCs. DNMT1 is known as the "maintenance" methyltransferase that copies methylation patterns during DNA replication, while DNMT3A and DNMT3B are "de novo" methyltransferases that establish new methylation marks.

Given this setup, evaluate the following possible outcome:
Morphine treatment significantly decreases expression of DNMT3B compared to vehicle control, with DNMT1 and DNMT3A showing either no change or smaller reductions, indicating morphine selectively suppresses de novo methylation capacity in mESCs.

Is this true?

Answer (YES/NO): NO